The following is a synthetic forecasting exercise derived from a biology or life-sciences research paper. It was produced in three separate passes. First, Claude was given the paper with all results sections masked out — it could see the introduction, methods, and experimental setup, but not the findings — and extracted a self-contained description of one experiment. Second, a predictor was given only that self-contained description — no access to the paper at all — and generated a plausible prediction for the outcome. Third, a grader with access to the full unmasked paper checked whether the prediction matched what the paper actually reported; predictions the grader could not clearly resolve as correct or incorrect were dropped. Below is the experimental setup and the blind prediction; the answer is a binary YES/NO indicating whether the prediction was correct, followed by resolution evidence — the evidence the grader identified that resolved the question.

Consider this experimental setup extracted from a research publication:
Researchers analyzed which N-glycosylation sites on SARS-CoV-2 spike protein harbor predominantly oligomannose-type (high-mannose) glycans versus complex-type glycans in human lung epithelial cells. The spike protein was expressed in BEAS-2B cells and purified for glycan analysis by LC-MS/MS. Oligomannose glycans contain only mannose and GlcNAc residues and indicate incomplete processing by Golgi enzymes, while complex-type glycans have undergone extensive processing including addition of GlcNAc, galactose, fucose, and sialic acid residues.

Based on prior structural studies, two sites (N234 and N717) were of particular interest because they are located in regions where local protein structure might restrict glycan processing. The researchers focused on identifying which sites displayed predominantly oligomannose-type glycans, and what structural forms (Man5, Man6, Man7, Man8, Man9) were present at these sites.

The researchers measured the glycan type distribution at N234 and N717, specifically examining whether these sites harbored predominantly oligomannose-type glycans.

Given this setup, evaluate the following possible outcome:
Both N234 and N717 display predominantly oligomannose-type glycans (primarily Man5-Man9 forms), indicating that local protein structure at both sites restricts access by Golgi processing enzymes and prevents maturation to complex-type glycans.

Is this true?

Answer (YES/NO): YES